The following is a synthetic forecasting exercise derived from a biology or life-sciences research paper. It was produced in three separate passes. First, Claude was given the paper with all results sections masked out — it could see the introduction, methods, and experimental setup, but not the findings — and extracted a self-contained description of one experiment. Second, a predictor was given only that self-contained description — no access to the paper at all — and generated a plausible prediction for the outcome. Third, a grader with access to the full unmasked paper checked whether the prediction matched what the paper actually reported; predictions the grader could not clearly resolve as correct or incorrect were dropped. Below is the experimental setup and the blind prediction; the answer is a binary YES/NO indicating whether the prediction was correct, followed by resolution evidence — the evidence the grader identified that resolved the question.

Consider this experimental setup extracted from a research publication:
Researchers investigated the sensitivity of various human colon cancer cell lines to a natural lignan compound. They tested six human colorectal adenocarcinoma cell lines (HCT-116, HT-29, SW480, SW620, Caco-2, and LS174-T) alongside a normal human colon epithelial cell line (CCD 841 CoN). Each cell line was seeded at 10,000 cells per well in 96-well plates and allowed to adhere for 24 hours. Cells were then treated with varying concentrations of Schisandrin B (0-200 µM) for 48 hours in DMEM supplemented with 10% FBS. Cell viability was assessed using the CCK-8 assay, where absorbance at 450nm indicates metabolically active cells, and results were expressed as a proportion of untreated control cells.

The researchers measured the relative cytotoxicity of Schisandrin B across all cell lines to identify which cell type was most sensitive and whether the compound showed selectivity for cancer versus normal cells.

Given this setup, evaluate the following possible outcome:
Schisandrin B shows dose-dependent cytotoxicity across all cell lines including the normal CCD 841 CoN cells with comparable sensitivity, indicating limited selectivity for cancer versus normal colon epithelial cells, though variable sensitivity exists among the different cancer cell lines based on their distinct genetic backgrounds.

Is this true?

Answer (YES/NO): NO